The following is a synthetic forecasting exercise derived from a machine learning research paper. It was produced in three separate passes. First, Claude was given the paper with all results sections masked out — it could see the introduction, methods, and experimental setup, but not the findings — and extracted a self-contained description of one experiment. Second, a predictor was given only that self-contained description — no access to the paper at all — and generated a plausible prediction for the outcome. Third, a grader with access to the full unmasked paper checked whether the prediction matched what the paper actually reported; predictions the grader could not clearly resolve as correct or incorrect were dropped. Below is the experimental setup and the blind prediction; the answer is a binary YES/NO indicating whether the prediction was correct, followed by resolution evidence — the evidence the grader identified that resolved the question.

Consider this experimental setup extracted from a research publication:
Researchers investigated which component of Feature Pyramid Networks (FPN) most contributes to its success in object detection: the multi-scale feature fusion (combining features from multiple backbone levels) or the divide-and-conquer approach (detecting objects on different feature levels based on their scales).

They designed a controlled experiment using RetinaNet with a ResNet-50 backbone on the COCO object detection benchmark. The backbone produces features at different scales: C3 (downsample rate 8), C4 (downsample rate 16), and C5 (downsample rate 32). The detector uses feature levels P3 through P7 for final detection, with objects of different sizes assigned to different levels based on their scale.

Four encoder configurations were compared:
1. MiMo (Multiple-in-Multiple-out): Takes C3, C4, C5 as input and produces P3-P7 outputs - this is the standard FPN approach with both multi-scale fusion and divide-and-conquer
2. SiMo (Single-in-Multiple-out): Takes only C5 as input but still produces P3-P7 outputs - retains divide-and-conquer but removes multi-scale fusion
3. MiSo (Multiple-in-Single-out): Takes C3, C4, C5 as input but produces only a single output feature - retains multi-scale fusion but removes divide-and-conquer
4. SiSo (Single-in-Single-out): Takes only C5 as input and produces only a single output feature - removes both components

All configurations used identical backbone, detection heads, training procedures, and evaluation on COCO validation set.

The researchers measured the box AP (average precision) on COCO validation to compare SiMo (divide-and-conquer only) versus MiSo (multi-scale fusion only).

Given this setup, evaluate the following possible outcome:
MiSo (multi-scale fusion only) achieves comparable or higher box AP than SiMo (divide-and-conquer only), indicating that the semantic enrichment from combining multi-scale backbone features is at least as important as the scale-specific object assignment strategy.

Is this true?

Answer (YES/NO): NO